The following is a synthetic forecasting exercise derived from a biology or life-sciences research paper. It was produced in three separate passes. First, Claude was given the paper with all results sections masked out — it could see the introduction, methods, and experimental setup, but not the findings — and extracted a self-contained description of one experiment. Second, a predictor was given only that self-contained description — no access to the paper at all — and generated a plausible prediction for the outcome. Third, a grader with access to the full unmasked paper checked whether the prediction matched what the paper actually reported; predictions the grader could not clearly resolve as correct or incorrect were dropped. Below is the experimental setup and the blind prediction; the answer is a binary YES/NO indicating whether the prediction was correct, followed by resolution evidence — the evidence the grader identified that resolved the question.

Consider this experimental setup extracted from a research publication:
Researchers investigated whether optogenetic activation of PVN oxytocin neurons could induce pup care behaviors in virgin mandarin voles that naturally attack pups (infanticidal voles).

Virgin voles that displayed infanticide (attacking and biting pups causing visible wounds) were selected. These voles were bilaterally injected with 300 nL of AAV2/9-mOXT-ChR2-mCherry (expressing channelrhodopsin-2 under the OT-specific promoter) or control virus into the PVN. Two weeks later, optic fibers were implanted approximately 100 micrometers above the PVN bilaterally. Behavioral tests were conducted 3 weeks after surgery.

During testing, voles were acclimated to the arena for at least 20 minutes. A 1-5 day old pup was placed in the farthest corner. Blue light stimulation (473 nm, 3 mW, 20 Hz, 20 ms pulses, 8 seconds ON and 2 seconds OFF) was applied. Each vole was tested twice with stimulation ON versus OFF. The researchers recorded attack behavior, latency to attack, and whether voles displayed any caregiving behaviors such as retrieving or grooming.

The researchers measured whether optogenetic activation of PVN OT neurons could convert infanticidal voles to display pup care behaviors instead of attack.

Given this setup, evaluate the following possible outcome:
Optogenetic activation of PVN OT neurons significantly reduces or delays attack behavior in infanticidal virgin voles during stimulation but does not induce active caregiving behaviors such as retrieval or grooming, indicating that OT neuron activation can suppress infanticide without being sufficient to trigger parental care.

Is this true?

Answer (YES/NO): YES